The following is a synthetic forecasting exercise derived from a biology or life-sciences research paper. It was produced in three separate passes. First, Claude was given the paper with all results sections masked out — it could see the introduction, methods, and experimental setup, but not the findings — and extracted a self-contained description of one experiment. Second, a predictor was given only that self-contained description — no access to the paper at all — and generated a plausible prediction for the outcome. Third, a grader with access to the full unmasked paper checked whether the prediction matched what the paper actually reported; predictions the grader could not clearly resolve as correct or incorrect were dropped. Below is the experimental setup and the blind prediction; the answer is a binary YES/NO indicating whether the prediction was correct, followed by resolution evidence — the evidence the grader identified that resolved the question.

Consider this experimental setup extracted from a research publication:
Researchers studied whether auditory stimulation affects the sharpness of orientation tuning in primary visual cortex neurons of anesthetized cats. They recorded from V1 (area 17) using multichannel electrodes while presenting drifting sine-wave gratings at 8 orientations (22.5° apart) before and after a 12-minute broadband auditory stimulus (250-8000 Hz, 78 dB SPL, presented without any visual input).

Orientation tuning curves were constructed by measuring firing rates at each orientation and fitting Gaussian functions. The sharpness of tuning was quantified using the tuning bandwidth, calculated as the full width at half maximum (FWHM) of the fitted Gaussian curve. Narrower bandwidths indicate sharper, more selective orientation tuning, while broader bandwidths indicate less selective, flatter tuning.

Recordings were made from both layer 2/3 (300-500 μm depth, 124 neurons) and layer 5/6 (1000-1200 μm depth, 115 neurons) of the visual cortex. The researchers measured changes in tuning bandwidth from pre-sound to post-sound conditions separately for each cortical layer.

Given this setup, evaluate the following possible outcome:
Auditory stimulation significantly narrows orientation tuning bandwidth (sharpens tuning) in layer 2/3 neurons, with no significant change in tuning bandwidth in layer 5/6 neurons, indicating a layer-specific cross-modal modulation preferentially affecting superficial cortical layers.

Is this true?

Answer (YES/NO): NO